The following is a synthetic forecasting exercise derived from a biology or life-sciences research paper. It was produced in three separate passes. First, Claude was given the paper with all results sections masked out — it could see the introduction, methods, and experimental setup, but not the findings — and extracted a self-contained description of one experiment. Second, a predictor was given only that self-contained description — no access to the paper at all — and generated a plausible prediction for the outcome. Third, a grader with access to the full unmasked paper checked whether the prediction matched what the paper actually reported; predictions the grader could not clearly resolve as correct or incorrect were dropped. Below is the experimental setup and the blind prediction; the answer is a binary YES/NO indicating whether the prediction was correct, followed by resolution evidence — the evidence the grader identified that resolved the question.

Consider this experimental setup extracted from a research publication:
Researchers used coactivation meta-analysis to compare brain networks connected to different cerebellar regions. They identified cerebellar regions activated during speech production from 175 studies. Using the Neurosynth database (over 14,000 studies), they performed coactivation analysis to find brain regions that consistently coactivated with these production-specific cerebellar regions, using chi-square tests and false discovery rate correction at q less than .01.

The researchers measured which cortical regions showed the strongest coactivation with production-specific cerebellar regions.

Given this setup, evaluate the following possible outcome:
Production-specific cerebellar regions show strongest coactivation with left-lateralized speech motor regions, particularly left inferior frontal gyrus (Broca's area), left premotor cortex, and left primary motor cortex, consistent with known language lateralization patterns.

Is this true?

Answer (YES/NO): NO